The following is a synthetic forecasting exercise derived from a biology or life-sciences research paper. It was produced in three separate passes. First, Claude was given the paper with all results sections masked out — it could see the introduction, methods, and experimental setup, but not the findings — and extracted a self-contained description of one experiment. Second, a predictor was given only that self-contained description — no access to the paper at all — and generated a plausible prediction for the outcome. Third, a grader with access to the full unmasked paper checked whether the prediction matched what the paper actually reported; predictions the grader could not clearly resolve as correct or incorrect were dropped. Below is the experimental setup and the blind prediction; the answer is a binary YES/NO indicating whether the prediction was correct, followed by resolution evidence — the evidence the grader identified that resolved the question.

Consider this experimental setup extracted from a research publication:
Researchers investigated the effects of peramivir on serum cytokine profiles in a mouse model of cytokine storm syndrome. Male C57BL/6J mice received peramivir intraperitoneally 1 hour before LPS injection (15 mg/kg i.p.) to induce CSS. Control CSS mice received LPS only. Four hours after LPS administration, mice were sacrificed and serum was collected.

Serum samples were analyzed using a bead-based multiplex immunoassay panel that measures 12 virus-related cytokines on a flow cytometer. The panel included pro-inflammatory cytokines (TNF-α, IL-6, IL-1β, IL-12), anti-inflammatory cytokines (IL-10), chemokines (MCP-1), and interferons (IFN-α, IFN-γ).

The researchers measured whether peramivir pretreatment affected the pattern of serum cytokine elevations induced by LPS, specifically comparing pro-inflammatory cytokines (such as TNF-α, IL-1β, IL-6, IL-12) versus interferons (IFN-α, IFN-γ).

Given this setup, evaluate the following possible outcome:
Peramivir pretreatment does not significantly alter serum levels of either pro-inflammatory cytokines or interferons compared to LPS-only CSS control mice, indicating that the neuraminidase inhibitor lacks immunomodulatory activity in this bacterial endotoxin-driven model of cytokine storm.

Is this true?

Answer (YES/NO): NO